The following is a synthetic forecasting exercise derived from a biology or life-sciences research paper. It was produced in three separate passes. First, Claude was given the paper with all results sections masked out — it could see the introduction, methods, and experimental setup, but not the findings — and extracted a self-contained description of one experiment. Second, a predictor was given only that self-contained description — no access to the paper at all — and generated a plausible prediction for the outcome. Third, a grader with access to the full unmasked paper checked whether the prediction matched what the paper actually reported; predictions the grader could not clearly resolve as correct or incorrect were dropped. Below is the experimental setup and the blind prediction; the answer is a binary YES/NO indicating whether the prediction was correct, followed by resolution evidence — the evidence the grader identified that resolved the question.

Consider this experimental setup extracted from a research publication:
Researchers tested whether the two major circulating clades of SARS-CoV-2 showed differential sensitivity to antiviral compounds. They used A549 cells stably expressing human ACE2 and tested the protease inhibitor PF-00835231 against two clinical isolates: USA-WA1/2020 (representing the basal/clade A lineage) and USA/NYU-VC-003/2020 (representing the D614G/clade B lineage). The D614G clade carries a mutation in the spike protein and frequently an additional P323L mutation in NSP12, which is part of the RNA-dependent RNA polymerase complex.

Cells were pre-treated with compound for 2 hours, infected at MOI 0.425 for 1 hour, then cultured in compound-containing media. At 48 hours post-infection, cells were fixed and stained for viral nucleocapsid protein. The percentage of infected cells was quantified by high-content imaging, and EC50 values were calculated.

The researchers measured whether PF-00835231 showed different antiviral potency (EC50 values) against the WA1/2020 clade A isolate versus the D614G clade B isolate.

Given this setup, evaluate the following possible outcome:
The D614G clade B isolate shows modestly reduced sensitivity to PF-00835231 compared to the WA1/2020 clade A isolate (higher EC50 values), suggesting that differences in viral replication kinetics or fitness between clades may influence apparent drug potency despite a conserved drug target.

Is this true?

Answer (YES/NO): NO